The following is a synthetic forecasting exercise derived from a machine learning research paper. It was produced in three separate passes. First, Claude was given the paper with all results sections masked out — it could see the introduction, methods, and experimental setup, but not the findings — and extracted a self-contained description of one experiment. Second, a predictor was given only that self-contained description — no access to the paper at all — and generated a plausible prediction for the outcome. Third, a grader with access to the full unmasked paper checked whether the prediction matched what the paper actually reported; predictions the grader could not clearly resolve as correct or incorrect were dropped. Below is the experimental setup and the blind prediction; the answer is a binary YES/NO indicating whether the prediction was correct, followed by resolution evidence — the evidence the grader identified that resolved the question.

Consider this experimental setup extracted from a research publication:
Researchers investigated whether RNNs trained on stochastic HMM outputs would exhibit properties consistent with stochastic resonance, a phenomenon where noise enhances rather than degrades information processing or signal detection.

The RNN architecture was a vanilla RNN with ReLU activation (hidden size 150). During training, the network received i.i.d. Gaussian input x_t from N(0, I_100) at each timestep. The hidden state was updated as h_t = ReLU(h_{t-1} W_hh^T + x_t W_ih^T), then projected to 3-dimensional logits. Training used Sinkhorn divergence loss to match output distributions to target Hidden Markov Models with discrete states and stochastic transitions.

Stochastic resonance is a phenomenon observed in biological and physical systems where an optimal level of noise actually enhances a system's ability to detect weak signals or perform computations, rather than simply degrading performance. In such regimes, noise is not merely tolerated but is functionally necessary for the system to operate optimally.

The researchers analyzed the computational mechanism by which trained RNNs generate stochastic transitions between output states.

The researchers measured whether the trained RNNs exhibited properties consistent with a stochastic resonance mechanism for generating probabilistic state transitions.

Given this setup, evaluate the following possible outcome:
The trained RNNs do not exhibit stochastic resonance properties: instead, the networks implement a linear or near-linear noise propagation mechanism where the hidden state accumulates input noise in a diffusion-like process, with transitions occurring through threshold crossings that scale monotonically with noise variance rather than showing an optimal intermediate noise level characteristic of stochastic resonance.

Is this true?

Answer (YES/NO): NO